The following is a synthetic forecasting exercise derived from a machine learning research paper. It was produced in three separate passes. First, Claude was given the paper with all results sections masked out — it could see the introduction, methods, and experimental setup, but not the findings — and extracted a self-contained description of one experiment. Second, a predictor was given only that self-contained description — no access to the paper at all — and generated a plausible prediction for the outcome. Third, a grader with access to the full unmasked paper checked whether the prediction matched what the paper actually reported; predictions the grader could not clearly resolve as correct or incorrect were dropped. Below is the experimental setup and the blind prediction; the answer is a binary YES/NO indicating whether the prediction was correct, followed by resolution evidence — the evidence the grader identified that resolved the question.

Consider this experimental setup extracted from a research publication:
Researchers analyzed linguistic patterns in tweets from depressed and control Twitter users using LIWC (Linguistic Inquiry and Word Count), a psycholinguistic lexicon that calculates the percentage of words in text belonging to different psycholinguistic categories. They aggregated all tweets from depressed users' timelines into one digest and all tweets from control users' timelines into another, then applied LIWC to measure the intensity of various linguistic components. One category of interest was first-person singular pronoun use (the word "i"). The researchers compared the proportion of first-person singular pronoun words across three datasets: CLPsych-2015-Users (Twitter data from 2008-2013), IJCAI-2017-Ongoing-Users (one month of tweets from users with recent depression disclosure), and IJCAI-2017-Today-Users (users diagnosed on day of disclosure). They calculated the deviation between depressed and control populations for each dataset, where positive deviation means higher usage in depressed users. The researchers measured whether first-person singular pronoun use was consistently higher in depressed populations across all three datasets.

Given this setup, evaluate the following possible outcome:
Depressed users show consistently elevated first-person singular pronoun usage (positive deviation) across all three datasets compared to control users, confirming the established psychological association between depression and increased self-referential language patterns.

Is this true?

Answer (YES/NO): YES